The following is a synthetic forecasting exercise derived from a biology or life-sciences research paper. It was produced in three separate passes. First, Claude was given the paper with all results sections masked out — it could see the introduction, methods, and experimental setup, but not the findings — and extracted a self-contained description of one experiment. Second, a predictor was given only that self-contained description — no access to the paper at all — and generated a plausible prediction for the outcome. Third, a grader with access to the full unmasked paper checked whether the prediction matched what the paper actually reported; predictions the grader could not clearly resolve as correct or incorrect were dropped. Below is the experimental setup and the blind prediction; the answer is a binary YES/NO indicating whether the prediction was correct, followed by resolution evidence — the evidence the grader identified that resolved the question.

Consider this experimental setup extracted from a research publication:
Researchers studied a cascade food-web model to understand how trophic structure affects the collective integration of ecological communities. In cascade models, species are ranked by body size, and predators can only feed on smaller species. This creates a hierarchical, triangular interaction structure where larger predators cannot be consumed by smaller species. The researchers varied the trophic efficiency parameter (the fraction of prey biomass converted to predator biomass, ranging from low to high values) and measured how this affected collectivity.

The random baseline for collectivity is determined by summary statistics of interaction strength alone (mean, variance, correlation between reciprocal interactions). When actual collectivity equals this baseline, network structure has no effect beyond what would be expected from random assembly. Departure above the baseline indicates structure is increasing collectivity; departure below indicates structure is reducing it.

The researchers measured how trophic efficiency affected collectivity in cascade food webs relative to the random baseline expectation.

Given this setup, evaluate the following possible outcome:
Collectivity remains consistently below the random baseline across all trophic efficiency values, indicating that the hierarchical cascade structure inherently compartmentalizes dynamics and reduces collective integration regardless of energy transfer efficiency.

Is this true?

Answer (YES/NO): NO